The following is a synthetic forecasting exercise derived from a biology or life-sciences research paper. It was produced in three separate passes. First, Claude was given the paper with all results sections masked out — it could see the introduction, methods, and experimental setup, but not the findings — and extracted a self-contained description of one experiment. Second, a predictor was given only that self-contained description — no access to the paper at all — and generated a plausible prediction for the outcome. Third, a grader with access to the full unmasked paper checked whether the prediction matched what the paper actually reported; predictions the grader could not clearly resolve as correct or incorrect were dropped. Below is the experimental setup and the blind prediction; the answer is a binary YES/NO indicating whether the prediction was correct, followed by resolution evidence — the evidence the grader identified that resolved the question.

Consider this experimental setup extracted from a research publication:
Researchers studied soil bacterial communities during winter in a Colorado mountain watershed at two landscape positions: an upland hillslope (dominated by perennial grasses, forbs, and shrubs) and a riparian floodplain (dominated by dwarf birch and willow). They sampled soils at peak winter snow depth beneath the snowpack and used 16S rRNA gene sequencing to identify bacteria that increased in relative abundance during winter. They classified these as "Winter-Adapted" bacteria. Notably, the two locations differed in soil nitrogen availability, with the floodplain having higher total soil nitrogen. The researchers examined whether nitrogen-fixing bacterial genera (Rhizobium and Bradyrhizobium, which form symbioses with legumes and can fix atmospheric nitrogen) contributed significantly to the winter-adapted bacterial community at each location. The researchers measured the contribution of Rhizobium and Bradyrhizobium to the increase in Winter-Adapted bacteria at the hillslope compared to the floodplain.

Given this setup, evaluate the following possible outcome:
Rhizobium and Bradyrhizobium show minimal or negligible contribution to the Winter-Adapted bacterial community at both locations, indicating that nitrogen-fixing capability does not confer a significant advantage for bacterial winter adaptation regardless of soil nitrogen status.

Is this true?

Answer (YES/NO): NO